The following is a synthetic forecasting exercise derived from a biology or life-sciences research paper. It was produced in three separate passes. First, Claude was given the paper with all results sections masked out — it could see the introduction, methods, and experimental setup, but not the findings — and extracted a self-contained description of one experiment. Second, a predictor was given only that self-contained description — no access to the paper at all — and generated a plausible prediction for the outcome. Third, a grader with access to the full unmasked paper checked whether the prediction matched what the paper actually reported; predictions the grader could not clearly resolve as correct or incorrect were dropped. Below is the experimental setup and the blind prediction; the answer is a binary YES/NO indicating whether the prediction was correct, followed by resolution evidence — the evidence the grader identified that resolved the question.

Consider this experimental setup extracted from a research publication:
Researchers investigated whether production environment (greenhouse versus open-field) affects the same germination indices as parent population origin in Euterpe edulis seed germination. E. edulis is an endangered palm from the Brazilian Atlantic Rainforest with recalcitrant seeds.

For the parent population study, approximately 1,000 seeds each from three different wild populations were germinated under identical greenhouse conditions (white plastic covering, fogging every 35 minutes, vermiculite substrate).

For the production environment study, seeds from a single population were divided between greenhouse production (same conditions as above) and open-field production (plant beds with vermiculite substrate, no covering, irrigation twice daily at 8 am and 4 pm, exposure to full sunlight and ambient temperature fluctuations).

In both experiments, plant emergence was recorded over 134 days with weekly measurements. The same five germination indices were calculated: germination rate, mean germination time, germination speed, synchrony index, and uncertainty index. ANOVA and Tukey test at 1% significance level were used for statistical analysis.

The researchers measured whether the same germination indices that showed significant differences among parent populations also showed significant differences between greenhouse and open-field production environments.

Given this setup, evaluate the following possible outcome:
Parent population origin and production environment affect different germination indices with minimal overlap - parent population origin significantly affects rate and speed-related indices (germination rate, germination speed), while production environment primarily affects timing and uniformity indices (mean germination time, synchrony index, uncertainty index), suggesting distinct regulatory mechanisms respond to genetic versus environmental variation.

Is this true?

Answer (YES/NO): NO